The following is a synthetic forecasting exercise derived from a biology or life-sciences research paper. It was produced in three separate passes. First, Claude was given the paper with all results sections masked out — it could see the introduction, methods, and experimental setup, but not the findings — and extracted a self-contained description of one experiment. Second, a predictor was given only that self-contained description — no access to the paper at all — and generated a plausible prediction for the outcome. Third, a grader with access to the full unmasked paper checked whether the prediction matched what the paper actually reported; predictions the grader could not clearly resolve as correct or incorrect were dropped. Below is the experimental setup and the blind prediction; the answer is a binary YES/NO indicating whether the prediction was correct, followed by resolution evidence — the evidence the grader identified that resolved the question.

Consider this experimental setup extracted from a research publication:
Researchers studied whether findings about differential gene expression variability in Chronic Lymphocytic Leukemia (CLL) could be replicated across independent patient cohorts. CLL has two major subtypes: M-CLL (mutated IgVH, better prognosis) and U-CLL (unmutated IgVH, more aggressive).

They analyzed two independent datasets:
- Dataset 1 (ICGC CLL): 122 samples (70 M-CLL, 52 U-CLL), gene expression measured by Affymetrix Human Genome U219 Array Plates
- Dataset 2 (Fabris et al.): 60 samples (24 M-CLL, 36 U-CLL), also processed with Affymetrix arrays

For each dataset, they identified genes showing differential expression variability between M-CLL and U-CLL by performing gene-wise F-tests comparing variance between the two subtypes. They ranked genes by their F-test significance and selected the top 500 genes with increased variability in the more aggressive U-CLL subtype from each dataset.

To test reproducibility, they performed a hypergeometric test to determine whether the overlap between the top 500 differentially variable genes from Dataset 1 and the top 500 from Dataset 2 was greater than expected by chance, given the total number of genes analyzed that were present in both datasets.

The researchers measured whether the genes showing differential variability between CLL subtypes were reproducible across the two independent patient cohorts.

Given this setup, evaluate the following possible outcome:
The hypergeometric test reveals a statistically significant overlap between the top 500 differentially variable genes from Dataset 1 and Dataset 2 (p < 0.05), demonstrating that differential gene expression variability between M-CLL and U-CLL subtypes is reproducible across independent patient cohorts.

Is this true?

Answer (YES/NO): YES